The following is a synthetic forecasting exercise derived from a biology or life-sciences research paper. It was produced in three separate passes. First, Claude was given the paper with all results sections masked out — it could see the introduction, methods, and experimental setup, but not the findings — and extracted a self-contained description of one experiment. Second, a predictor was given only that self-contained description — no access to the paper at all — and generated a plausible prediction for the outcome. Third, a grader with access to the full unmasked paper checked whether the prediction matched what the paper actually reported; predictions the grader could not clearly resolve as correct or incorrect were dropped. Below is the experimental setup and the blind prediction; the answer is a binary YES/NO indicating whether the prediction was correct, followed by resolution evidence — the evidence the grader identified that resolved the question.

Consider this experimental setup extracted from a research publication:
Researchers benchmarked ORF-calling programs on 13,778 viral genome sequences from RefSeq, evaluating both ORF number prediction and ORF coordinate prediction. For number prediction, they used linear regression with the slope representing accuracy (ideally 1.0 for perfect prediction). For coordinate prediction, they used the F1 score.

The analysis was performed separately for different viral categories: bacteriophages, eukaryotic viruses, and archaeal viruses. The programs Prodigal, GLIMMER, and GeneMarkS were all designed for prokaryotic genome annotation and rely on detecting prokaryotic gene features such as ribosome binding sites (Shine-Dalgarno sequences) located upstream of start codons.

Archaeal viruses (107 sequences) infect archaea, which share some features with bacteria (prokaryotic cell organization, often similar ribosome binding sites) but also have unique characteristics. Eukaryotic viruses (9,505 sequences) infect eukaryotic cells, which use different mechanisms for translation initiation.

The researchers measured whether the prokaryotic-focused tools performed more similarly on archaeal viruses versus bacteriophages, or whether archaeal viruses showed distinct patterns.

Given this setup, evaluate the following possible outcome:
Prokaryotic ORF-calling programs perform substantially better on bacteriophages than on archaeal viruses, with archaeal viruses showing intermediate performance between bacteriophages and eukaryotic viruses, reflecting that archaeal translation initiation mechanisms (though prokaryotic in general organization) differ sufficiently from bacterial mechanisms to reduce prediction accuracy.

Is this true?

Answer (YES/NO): NO